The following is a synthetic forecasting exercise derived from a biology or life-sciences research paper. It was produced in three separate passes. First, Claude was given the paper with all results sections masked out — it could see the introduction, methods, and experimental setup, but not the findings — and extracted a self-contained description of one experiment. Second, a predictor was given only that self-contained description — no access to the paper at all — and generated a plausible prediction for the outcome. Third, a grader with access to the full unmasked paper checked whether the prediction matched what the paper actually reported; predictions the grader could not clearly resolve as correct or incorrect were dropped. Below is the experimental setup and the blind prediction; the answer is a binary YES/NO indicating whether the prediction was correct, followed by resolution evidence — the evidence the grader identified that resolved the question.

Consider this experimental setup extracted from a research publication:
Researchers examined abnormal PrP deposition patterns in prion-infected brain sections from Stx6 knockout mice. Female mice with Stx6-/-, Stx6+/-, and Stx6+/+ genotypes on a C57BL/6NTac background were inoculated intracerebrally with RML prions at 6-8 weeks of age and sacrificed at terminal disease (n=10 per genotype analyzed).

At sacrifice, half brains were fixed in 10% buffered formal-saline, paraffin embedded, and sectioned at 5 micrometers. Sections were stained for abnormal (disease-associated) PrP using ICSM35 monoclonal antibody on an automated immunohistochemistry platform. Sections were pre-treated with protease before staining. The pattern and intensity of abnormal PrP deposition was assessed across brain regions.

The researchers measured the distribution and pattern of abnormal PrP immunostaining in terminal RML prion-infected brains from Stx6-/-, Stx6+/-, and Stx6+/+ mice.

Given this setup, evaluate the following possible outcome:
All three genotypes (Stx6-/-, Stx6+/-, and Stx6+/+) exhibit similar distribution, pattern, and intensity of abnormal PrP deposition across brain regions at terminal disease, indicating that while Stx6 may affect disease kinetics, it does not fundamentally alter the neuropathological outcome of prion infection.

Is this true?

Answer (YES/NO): YES